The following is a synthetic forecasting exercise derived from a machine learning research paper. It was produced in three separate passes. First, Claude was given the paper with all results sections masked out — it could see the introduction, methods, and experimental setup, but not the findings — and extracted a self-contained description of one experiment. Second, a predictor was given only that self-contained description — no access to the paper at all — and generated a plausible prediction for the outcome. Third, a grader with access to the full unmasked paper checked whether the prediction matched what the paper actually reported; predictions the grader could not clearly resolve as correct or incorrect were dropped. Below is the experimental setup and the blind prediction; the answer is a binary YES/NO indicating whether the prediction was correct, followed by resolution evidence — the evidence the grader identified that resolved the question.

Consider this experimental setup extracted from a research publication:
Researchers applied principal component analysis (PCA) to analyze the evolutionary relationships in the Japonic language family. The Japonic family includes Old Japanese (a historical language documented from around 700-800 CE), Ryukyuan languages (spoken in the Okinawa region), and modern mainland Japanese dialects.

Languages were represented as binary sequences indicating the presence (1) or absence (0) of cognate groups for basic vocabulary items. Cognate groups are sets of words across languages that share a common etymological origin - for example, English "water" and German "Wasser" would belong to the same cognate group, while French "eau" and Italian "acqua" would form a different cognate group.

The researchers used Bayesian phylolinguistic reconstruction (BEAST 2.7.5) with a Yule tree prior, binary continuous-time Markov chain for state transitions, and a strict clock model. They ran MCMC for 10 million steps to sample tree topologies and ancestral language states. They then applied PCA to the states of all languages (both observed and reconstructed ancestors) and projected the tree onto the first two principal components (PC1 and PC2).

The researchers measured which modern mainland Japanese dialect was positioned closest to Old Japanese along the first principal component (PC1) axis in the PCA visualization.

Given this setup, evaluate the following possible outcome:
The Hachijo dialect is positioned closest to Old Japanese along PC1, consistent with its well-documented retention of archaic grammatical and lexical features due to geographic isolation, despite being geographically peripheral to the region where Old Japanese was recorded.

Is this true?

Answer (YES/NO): NO